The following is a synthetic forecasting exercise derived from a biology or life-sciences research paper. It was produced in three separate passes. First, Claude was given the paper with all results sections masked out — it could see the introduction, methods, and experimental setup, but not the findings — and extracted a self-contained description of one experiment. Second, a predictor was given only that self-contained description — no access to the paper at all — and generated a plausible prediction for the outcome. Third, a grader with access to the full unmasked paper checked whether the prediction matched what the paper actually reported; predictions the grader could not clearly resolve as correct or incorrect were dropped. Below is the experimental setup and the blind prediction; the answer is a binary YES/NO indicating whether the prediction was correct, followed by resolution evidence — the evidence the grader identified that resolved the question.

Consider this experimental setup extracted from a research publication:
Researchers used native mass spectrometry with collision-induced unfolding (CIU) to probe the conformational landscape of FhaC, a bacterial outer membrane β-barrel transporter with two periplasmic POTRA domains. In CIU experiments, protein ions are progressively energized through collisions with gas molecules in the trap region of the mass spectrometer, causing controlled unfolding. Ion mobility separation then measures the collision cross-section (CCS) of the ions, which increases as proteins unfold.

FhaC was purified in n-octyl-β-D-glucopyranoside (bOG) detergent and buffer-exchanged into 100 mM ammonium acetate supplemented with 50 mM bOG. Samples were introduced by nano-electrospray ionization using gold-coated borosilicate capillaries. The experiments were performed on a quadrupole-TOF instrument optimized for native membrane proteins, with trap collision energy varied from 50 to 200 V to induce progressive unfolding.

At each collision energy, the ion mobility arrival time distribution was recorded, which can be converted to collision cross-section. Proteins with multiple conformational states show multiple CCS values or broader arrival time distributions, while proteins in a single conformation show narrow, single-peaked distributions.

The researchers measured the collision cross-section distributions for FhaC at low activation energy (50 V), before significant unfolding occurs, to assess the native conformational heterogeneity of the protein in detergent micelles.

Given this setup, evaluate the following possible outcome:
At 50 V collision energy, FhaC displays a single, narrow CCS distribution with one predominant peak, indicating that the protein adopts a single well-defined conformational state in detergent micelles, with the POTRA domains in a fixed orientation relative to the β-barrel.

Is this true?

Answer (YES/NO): YES